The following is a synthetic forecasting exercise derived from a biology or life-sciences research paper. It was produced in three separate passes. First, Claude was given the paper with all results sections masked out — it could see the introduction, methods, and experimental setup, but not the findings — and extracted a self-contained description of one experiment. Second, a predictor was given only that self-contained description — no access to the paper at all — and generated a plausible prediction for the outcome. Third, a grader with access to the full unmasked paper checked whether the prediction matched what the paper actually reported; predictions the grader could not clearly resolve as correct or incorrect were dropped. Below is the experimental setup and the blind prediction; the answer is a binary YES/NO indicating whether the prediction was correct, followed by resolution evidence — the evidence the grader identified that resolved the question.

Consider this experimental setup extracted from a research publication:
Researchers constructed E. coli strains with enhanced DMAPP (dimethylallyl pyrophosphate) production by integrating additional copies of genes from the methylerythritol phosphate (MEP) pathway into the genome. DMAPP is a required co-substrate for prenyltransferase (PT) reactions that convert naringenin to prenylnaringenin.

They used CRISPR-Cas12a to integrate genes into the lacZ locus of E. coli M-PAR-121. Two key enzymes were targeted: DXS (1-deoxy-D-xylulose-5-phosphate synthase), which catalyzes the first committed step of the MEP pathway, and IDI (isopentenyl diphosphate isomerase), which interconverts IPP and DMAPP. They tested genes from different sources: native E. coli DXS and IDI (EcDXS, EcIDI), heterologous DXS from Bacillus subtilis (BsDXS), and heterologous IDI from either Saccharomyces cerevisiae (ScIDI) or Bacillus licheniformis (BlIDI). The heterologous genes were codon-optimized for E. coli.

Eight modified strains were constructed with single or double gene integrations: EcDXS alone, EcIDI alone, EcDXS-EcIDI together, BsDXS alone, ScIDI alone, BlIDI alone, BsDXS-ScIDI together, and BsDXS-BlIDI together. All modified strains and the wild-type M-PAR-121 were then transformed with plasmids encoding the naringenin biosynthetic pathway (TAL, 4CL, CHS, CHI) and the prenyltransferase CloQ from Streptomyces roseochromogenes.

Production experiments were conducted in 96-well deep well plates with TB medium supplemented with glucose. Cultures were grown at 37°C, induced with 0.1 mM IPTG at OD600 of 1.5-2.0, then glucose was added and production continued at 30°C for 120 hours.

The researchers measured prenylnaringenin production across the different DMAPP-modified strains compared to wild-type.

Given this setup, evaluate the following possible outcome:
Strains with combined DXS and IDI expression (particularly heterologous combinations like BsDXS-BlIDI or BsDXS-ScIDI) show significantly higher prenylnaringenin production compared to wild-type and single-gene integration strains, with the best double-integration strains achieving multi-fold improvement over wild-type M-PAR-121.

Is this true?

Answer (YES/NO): NO